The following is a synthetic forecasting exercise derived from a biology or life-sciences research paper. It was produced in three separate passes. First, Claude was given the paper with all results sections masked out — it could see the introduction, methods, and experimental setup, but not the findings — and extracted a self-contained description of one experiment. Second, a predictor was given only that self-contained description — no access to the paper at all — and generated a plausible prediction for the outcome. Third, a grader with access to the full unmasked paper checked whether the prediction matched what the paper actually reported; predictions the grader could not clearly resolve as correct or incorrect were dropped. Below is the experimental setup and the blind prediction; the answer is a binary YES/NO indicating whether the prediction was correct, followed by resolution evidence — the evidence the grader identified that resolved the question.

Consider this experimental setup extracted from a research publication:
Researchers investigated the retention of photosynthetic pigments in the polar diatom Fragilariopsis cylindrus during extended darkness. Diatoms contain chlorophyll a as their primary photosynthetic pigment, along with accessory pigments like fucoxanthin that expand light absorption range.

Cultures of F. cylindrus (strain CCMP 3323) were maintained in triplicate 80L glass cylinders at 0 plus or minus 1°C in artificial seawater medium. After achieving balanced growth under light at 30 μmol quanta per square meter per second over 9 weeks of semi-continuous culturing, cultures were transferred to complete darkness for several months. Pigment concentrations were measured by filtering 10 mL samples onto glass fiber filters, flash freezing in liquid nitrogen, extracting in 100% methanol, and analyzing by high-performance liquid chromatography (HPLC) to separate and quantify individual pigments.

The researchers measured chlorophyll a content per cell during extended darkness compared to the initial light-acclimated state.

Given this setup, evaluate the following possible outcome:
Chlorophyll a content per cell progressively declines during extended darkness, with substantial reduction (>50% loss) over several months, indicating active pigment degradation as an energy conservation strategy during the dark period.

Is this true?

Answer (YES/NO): NO